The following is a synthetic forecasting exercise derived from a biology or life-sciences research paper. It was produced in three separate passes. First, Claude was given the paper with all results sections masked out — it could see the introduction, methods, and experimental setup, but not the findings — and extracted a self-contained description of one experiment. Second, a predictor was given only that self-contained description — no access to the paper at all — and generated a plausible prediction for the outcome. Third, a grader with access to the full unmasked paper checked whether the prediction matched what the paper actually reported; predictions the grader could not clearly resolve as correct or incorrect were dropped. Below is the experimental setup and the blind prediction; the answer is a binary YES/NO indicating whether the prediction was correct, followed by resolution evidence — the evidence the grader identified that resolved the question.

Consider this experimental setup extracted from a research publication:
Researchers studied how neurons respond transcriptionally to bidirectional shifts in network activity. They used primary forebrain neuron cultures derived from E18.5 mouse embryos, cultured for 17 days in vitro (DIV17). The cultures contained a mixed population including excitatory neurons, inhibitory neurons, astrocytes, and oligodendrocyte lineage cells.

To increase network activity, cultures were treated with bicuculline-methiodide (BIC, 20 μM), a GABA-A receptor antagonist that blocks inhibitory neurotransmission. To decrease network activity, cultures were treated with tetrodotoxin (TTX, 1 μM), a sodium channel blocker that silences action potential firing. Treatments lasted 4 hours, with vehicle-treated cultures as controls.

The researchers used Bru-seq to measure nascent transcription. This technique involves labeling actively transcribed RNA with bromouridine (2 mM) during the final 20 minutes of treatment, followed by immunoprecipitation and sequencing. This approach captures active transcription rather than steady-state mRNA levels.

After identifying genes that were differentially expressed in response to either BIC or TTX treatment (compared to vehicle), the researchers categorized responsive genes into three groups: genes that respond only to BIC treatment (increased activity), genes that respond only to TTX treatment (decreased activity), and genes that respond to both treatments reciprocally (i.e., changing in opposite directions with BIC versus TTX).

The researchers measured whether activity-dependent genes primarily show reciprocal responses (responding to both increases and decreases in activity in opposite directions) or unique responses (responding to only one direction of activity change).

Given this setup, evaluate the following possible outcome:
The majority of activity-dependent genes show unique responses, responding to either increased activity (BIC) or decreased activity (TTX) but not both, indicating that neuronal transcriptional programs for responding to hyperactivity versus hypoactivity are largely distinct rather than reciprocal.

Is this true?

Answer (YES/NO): YES